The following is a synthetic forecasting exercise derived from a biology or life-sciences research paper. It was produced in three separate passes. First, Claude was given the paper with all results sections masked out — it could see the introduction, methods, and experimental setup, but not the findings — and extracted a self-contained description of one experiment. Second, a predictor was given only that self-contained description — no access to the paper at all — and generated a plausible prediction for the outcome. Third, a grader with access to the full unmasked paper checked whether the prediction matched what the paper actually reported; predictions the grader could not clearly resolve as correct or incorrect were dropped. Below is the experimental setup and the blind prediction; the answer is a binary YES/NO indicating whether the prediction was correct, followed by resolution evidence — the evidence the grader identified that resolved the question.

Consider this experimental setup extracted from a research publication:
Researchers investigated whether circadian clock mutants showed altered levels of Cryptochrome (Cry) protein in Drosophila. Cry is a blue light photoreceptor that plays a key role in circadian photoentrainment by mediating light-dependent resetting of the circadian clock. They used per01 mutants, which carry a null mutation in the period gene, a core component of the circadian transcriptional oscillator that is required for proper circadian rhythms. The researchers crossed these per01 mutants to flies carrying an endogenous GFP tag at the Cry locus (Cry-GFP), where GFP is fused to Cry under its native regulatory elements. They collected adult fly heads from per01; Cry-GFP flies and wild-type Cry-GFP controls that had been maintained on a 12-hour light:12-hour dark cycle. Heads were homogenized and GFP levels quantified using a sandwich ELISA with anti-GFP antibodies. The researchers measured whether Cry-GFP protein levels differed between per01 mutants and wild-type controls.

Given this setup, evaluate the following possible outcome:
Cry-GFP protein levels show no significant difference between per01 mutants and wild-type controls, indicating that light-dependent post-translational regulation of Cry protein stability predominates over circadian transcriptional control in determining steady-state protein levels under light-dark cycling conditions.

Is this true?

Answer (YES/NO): NO